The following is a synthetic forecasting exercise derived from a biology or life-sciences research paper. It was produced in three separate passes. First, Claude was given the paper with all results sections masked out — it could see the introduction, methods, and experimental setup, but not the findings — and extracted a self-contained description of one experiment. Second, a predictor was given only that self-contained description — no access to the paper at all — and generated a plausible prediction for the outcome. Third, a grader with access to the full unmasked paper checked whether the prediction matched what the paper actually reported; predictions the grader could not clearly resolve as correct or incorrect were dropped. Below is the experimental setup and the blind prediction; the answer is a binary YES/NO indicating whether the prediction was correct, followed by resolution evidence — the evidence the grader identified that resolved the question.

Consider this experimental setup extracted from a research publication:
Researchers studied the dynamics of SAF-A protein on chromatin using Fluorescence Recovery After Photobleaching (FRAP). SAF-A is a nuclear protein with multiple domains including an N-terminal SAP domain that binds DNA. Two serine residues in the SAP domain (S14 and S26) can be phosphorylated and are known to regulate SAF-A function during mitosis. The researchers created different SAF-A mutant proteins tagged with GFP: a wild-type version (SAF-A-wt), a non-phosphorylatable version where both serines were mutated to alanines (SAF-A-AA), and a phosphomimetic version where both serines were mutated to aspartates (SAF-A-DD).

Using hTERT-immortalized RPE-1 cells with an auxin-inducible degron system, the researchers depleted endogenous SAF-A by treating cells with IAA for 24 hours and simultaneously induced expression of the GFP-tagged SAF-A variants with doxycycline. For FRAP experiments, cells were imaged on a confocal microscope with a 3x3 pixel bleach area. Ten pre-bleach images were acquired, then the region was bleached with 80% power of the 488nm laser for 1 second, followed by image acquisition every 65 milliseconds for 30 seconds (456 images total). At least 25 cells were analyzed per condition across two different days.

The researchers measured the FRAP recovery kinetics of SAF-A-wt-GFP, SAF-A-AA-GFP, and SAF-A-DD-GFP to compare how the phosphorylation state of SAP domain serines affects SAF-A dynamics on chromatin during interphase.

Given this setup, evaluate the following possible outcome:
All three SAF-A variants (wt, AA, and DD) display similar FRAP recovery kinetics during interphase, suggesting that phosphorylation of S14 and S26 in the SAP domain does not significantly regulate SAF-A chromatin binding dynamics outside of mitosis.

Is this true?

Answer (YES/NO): NO